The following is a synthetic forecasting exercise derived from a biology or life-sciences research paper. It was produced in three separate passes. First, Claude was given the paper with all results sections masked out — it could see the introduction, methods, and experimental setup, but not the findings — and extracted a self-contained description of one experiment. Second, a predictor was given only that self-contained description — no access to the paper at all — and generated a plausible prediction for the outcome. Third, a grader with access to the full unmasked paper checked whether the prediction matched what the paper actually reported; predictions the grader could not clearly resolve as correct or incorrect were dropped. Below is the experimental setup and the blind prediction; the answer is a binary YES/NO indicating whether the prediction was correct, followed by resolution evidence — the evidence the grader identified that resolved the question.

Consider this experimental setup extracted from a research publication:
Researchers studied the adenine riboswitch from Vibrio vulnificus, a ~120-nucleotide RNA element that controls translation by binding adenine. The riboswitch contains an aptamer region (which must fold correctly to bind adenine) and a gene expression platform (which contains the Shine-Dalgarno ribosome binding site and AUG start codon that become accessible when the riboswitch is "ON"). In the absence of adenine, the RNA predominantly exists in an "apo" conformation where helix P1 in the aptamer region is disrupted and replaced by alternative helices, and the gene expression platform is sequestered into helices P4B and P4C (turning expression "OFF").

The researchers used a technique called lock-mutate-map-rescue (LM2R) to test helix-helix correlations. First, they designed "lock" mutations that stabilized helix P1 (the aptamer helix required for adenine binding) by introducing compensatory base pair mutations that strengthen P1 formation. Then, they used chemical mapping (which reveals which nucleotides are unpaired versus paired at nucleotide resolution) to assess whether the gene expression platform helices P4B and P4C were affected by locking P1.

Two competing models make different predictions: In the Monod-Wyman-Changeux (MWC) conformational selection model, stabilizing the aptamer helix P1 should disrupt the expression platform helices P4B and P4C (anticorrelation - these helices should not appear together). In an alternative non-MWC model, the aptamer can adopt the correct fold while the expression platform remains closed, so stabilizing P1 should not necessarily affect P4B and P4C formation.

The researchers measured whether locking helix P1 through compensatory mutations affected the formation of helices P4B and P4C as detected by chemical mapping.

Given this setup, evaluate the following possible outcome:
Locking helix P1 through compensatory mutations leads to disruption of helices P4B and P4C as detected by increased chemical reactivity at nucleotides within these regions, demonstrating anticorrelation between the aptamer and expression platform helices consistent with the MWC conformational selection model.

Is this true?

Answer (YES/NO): YES